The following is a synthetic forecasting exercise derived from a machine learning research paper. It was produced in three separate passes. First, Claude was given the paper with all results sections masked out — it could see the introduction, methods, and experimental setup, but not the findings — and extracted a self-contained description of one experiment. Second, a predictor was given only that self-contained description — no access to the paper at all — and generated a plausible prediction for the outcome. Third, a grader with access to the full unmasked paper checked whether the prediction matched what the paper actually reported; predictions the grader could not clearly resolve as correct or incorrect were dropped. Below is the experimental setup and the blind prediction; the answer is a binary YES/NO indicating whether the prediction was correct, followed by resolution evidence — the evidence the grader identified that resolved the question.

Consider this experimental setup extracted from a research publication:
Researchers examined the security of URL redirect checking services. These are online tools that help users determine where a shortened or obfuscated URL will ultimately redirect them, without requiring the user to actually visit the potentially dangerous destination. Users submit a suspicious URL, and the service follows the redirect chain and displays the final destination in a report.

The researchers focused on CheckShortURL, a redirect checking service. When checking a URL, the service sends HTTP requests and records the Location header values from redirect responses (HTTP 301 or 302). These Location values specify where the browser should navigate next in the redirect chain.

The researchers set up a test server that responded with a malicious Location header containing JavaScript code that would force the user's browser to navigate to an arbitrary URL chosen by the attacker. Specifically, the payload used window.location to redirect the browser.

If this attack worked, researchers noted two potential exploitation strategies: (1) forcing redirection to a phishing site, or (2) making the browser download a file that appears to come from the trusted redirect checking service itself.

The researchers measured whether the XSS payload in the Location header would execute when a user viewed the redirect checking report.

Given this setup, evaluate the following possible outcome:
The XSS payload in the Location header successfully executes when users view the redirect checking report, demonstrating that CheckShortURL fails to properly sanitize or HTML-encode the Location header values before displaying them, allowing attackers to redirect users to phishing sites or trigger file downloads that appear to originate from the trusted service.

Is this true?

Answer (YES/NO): YES